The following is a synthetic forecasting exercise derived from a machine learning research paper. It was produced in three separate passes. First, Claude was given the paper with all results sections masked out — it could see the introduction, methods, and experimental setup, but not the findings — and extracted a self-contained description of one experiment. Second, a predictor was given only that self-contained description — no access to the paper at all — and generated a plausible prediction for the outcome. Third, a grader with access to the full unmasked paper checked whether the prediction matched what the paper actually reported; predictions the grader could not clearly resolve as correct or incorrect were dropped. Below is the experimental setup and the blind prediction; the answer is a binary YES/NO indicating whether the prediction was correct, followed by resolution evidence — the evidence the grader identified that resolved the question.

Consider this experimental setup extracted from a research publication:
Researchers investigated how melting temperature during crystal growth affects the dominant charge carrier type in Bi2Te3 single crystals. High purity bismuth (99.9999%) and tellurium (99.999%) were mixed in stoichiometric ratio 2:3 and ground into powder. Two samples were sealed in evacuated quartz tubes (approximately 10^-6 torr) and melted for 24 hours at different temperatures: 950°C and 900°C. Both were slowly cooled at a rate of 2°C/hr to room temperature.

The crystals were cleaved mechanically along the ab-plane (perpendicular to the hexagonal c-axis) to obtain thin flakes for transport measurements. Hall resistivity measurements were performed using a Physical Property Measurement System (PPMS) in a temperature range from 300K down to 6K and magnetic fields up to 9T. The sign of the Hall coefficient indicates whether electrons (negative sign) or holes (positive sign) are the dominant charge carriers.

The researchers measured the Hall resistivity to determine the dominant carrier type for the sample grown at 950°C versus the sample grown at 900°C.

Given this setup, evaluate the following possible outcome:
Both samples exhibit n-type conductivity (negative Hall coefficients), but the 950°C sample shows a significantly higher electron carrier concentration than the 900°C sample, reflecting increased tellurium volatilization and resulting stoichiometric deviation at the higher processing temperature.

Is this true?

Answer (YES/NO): NO